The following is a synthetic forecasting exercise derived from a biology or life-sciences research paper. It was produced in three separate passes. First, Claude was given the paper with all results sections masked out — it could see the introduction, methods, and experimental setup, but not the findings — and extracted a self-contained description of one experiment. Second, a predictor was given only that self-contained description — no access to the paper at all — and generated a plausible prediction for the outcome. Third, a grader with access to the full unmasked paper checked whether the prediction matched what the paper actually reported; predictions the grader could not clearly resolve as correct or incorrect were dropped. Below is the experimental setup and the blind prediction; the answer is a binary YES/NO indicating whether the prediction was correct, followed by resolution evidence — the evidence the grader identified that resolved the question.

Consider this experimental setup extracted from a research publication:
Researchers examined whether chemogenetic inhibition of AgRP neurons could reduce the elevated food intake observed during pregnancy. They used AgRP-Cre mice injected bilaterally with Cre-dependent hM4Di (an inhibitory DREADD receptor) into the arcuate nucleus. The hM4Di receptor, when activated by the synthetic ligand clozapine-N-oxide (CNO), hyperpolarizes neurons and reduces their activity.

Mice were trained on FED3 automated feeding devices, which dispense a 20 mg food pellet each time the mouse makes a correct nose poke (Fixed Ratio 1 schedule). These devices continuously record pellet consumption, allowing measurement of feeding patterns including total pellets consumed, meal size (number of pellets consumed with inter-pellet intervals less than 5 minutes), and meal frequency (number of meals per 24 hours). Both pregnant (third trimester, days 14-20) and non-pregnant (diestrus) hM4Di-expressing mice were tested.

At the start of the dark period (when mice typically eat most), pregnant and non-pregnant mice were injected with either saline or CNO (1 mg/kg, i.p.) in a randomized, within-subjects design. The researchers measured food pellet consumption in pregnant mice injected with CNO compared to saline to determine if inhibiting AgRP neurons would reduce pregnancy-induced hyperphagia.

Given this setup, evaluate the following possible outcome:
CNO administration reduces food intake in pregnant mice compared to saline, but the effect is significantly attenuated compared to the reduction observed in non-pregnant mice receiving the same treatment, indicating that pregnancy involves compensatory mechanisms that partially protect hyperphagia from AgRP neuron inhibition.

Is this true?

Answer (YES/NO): NO